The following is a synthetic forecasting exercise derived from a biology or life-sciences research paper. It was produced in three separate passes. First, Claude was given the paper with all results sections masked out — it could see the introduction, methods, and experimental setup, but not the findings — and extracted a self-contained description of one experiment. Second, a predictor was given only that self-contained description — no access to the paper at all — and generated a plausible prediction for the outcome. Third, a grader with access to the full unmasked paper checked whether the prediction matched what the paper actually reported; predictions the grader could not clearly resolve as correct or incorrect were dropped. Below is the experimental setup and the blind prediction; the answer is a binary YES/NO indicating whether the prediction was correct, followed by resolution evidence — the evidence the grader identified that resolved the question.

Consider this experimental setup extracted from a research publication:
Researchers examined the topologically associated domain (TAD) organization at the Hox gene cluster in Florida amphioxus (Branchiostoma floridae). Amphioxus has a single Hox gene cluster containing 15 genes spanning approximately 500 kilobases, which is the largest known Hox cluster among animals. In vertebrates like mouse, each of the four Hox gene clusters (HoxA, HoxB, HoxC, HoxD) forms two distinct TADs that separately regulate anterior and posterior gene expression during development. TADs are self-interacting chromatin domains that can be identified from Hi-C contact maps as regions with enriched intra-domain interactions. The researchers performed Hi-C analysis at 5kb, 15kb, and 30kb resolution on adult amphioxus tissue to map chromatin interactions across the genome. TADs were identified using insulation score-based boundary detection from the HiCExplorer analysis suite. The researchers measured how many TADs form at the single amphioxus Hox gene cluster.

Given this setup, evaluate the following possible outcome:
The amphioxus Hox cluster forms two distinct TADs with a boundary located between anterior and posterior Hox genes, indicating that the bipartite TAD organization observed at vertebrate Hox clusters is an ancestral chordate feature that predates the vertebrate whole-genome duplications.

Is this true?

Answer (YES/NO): YES